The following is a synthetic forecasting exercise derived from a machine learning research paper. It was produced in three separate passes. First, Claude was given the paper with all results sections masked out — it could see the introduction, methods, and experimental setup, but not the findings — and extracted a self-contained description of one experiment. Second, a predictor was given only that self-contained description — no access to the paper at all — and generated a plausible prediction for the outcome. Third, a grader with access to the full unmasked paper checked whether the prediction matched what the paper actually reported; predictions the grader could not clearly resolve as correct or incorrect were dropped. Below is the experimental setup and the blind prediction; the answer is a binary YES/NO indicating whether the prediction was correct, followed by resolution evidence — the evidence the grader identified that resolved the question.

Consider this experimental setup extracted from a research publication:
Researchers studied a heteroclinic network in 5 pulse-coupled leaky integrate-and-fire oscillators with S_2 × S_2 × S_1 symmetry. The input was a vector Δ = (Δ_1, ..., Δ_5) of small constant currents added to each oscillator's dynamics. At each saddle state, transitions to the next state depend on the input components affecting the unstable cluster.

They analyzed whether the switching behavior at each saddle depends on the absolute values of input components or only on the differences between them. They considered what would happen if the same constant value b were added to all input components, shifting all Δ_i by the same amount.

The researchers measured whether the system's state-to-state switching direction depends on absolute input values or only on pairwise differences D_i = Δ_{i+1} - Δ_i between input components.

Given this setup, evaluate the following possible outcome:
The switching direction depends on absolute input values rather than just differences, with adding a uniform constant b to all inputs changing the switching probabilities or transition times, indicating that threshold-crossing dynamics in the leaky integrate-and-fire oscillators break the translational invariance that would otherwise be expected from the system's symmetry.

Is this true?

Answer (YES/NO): NO